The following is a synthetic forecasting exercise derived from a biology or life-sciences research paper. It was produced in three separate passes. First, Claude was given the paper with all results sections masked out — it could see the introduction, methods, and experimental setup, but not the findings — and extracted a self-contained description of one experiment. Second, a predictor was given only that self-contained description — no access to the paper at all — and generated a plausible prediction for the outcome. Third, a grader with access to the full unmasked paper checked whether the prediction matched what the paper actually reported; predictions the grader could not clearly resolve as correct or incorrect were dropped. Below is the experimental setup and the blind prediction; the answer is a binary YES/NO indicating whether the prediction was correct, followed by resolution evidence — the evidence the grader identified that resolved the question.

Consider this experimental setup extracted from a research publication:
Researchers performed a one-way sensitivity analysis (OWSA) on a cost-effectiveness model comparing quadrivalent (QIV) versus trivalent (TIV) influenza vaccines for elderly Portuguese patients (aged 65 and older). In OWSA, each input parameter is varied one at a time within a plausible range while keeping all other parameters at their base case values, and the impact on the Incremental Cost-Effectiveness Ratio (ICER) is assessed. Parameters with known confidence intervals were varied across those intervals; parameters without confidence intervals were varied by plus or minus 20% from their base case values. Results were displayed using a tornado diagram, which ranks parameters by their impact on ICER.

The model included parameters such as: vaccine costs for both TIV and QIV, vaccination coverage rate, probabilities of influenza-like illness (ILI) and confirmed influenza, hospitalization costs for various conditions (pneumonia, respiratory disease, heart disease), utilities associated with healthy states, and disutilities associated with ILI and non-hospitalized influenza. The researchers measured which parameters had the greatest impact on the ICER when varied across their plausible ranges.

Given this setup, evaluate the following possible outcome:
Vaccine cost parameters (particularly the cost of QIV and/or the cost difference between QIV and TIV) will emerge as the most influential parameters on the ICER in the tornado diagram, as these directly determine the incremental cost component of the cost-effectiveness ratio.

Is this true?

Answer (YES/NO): NO